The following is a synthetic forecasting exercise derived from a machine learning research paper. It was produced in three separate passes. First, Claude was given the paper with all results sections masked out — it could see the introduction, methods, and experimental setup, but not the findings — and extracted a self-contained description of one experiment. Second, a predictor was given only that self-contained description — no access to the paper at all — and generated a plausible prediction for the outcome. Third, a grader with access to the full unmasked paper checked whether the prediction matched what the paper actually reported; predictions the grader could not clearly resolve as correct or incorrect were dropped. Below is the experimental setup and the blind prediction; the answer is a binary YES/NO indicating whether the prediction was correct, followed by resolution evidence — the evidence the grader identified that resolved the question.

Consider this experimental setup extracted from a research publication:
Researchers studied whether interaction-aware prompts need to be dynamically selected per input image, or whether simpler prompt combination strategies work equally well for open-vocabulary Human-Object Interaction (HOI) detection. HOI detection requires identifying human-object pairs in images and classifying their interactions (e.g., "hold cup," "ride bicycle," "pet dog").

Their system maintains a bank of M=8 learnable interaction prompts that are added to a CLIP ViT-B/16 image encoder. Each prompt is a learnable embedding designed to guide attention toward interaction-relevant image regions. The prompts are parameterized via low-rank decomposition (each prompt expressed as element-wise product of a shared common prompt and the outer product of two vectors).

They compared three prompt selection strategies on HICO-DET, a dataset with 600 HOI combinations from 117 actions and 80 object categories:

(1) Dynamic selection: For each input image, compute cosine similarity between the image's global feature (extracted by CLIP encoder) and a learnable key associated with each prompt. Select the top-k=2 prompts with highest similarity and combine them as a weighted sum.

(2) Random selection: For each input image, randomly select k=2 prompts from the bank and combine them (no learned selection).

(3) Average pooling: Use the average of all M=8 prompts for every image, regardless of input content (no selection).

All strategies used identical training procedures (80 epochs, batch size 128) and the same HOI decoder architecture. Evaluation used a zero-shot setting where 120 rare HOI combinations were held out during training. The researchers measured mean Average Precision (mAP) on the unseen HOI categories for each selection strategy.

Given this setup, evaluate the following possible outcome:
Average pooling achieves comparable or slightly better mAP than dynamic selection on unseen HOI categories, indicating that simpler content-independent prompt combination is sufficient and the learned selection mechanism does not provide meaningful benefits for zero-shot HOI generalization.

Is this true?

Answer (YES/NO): NO